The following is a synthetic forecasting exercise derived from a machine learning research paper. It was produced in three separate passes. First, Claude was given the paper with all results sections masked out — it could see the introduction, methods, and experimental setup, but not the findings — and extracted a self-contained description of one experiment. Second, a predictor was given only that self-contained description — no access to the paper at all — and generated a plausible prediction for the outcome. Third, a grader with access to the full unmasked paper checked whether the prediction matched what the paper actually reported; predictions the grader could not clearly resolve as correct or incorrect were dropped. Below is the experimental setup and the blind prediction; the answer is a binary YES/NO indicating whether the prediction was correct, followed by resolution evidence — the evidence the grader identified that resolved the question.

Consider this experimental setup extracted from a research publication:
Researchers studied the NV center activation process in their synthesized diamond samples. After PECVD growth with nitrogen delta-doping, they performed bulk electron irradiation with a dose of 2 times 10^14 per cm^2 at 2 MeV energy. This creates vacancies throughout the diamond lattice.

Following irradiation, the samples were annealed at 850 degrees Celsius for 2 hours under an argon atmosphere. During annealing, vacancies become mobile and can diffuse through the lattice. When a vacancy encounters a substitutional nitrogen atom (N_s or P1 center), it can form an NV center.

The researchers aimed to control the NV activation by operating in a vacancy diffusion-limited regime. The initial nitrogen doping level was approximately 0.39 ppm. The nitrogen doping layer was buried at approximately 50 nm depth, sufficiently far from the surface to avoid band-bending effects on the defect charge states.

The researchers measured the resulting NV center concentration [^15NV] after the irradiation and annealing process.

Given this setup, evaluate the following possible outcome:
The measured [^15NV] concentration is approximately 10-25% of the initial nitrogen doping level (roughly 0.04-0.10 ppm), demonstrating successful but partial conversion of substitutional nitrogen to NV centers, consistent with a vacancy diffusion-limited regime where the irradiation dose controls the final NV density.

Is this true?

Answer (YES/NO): NO